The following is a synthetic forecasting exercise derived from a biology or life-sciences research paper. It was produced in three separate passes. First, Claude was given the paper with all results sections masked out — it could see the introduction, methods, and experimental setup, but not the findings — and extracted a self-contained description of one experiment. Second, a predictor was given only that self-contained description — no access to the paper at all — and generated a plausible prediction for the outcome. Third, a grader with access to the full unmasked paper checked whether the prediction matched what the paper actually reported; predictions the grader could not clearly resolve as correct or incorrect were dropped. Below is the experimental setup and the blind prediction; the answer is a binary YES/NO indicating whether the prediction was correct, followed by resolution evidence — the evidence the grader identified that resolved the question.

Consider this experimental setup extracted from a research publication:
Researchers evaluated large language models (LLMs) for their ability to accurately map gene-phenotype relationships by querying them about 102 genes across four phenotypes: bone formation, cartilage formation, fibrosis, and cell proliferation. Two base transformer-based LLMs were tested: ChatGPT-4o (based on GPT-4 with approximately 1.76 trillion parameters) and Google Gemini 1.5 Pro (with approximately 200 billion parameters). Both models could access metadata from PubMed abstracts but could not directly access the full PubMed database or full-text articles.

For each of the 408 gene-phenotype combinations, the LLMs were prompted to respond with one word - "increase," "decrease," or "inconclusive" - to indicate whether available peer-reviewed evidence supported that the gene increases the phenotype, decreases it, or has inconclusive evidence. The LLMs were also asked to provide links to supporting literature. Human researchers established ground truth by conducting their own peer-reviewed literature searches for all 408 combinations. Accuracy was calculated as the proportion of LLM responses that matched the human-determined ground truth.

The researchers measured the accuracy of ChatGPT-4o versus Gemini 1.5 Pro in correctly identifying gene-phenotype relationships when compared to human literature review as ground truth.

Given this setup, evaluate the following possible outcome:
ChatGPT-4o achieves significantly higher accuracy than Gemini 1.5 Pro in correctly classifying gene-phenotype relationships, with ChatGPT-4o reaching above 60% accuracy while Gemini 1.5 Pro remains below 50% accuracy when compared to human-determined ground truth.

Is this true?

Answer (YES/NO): NO